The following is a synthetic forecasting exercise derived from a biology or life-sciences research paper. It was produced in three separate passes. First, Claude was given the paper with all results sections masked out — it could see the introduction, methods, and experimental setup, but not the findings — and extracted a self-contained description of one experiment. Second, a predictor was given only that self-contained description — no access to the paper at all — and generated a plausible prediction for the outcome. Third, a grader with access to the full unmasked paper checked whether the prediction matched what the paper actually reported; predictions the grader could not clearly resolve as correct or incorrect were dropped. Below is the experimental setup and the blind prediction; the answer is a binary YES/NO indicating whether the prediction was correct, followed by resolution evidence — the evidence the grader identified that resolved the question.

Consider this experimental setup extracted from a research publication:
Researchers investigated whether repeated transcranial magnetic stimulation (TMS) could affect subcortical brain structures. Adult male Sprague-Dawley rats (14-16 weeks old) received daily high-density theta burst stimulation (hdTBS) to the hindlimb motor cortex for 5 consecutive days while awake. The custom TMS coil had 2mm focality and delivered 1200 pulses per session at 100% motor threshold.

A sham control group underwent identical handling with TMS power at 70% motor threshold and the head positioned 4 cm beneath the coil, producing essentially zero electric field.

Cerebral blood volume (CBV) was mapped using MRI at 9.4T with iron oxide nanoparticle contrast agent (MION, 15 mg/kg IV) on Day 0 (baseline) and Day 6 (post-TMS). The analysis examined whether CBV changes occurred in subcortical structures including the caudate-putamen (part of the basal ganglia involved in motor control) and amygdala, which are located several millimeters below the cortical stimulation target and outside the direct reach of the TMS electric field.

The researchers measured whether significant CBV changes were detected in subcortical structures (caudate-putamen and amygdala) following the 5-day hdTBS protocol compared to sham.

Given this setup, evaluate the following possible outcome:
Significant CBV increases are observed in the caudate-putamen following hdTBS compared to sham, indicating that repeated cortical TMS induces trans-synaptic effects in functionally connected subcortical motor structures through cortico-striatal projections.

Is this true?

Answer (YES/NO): YES